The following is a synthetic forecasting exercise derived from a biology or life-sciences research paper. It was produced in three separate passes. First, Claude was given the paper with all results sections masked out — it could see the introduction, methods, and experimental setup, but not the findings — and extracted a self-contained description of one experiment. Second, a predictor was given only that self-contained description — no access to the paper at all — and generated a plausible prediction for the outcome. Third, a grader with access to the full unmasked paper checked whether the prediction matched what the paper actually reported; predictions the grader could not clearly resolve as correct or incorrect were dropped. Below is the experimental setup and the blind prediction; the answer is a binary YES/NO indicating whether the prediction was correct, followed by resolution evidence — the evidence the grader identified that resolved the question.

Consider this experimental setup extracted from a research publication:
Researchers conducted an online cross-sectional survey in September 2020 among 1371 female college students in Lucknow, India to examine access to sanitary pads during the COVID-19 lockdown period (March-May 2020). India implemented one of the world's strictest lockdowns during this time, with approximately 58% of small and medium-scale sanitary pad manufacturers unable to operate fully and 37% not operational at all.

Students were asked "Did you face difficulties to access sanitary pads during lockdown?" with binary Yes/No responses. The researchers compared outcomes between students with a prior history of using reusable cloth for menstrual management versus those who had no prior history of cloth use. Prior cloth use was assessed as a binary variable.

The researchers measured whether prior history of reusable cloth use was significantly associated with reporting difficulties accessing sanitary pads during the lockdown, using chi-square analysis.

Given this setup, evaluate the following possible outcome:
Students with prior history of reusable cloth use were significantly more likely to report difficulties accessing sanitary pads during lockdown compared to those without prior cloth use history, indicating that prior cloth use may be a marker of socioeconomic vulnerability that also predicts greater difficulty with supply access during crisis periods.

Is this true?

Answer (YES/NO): YES